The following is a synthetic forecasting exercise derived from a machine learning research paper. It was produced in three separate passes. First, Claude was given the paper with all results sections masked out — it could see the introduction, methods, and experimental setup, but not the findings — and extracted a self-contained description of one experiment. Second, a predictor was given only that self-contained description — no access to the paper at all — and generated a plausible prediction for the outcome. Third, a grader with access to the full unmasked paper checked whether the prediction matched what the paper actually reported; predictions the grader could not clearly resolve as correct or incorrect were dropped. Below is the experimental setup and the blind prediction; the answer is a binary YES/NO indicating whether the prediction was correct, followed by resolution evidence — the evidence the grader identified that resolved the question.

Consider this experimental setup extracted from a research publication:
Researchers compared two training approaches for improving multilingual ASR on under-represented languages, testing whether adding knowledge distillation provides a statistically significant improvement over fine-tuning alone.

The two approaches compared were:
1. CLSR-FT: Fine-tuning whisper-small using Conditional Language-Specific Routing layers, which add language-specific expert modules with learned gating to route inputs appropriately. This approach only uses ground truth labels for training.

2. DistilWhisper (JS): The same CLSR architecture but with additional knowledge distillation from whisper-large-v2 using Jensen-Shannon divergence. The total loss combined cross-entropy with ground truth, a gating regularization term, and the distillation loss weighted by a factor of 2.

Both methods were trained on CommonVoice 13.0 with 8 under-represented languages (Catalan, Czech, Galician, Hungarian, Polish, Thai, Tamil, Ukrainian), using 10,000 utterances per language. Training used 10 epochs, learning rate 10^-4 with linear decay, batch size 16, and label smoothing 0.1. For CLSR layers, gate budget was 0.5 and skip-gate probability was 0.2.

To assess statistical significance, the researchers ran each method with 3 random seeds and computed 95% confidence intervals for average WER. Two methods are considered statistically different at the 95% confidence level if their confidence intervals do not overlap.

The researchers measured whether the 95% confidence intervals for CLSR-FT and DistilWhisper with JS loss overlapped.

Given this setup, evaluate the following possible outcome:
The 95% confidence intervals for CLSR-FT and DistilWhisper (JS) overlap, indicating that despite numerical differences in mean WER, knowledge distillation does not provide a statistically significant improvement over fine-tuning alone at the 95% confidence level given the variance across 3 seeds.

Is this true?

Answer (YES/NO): NO